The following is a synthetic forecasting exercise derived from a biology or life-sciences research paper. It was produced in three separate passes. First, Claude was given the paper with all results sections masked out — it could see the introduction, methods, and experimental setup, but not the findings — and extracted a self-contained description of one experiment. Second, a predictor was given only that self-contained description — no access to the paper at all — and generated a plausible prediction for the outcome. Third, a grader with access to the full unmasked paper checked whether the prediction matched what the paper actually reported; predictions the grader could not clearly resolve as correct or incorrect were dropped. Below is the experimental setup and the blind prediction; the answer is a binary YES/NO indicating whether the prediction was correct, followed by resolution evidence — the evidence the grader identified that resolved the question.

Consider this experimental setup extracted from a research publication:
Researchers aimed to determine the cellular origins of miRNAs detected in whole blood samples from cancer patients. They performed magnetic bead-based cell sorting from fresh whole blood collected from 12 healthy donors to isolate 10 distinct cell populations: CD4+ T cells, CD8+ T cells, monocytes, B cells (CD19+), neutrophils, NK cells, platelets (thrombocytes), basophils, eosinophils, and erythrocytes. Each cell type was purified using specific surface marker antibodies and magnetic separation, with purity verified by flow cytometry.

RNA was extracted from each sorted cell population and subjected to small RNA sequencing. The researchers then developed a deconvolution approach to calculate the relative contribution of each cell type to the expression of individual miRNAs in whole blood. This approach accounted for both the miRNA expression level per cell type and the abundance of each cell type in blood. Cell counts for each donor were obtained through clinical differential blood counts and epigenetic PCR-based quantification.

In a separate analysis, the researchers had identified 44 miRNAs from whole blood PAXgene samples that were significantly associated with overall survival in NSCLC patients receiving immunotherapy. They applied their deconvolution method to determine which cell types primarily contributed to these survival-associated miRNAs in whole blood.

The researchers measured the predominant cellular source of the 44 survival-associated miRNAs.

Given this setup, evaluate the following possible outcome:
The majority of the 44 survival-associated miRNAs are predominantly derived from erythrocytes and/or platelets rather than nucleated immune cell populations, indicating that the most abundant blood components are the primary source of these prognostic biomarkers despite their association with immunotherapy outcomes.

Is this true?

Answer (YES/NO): NO